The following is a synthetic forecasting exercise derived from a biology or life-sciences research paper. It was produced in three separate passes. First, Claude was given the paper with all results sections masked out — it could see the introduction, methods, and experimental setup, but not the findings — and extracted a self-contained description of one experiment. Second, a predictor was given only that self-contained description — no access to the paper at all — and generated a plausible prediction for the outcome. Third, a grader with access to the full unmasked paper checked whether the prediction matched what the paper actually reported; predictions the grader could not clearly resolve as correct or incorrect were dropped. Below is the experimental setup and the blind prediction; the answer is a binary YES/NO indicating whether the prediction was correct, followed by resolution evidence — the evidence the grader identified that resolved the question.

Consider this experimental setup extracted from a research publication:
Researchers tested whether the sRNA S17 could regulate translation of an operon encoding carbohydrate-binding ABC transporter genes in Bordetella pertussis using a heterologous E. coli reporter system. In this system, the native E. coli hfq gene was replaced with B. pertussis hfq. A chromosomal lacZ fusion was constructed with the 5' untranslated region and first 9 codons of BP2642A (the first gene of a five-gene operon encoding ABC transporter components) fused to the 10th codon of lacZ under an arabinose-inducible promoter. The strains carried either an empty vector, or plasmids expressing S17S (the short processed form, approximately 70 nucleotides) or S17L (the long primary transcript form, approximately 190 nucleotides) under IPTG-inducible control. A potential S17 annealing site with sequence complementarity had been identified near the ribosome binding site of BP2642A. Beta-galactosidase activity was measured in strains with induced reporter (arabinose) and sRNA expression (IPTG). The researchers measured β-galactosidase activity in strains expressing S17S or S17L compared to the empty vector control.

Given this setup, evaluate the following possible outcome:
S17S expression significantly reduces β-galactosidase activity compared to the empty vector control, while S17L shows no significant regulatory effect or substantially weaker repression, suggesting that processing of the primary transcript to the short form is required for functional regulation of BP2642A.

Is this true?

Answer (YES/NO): YES